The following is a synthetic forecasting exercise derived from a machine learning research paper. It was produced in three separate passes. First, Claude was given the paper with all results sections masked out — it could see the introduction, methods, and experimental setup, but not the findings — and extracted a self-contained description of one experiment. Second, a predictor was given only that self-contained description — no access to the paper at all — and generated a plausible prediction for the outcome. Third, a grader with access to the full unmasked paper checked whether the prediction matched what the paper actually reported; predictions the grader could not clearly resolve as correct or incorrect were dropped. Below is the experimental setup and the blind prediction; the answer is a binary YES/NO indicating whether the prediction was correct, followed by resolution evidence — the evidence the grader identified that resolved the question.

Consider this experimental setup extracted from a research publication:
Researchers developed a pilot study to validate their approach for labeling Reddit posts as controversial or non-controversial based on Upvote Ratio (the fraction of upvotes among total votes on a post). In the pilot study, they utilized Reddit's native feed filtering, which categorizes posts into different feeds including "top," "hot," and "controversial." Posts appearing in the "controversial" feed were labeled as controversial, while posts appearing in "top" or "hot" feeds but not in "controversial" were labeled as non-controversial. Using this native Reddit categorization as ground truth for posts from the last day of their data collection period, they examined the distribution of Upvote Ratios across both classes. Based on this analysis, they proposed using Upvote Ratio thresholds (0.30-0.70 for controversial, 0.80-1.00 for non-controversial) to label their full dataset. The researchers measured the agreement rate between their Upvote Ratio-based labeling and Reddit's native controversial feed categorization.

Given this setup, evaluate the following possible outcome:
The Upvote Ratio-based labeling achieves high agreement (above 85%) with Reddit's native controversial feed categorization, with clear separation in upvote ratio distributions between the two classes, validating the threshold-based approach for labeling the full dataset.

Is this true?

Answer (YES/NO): YES